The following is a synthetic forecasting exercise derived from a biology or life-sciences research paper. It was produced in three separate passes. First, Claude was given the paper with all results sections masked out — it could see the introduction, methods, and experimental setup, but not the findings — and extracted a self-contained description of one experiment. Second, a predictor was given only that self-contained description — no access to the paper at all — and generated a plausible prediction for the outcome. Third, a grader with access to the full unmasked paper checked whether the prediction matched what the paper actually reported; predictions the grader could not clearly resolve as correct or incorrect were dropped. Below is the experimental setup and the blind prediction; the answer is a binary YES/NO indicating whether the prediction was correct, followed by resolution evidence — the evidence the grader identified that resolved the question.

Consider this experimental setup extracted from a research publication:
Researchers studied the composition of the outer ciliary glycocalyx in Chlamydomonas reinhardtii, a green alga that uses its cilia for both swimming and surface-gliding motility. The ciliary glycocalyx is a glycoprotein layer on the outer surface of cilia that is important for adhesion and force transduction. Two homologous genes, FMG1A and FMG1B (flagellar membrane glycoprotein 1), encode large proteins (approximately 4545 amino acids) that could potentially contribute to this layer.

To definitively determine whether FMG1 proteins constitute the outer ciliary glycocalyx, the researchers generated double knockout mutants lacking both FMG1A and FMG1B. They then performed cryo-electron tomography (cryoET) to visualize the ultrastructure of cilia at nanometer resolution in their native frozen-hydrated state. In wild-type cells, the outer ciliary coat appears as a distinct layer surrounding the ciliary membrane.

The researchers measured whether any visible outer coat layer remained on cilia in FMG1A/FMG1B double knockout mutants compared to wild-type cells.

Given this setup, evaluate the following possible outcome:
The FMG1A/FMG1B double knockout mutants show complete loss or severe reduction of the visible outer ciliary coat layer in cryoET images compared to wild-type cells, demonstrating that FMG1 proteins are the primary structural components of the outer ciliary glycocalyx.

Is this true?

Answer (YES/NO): YES